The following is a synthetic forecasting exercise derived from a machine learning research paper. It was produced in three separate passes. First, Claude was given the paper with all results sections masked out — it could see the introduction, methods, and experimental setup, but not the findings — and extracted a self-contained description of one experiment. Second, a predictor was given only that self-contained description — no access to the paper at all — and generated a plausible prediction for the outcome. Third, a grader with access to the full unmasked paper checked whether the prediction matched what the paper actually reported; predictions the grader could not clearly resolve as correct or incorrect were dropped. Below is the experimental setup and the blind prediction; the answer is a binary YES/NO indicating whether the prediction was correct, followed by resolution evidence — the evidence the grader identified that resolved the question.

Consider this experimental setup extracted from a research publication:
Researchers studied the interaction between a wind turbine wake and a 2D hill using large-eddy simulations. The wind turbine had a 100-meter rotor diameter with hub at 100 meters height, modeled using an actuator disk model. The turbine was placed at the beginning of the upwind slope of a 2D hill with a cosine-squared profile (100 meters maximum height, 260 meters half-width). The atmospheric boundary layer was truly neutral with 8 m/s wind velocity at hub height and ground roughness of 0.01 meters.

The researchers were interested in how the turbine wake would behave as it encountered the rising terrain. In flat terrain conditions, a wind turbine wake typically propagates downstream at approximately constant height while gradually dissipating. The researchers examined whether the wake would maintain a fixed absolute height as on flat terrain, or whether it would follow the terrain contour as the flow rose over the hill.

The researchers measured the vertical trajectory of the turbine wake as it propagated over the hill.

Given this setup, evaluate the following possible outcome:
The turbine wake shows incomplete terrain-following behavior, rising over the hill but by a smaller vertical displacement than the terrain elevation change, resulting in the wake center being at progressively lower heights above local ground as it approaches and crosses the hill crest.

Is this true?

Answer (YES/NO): NO